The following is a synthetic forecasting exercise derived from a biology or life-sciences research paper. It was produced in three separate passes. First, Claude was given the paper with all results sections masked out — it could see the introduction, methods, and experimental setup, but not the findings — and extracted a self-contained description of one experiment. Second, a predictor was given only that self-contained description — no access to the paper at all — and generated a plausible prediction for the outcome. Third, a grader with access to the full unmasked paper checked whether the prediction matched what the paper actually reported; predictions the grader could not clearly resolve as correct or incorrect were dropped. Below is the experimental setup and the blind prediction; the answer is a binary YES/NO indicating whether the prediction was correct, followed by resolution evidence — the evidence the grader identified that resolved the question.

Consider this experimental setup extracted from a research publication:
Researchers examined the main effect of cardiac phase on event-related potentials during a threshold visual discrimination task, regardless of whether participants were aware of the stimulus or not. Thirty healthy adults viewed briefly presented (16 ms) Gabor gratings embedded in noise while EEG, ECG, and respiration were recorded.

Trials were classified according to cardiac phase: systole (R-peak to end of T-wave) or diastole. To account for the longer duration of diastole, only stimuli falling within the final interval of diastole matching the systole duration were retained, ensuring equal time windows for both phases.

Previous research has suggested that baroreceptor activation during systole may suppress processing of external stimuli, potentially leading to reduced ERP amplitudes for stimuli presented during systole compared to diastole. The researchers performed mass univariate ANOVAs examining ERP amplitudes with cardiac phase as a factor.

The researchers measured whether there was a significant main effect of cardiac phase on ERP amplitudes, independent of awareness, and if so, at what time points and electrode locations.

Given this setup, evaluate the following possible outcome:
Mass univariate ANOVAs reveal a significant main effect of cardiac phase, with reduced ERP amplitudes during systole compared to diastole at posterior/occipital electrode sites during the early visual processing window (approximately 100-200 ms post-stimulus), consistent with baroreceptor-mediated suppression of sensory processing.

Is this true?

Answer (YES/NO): NO